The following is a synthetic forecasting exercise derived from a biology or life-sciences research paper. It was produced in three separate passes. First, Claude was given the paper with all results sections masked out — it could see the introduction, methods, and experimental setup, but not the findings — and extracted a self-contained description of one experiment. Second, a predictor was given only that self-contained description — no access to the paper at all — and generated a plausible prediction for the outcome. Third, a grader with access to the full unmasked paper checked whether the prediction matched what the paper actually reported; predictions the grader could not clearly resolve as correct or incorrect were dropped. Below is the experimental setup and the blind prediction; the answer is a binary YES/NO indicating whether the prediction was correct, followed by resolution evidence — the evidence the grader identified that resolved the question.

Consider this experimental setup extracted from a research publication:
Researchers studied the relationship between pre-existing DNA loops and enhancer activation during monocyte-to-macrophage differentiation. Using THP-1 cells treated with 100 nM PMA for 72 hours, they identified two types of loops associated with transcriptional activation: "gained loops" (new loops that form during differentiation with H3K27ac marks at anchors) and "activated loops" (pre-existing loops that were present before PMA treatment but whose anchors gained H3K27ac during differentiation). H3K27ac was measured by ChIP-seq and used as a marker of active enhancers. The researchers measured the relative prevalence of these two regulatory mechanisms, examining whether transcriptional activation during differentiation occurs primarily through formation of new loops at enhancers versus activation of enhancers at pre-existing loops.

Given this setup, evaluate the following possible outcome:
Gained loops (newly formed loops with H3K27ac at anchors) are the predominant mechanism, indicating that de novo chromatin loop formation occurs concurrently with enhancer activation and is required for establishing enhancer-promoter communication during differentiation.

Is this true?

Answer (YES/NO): NO